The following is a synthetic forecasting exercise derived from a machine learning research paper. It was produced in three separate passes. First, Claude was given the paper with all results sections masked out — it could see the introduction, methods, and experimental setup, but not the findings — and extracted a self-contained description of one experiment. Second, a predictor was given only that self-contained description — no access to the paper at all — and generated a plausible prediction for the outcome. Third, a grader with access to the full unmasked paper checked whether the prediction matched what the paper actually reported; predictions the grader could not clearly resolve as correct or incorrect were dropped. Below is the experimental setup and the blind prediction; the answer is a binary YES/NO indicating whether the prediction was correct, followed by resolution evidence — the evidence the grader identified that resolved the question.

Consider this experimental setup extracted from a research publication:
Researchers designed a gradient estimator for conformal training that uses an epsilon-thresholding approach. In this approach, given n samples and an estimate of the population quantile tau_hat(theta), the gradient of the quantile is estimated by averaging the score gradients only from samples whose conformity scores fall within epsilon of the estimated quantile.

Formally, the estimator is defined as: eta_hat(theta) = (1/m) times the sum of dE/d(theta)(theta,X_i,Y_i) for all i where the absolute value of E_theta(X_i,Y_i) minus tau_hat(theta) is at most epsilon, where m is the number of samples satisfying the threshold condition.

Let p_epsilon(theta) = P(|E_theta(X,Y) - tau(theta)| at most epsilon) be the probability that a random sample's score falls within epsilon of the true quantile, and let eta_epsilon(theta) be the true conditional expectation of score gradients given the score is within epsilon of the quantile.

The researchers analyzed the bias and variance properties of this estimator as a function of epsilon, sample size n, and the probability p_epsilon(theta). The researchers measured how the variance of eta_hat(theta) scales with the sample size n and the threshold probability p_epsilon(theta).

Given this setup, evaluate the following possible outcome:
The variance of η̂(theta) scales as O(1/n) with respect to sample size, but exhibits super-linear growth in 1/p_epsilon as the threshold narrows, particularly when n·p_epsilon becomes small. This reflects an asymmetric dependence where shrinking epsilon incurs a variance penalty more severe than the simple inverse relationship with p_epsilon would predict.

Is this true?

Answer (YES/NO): NO